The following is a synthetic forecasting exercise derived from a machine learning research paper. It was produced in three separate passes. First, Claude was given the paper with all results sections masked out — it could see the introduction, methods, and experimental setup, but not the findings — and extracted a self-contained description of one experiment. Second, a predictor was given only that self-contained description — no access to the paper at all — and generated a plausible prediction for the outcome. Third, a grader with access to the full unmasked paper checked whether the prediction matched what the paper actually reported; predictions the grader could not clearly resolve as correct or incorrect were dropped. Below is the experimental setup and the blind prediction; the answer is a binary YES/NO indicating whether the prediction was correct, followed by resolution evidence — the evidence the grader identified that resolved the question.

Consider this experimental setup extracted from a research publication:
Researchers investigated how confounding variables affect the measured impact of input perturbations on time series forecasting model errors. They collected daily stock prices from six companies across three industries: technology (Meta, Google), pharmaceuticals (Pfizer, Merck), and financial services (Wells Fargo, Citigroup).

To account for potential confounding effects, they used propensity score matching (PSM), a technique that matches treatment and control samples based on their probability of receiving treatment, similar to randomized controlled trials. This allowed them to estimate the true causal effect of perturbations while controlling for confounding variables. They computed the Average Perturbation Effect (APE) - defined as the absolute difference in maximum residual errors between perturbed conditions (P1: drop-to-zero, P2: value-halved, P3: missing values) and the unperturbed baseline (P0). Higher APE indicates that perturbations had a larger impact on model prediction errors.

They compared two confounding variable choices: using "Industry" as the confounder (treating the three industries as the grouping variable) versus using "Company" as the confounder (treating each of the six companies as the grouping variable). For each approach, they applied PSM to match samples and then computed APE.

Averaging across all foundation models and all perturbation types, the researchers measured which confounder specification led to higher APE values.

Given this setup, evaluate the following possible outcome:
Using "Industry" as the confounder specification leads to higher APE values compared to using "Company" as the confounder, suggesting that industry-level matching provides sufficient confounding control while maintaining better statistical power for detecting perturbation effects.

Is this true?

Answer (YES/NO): YES